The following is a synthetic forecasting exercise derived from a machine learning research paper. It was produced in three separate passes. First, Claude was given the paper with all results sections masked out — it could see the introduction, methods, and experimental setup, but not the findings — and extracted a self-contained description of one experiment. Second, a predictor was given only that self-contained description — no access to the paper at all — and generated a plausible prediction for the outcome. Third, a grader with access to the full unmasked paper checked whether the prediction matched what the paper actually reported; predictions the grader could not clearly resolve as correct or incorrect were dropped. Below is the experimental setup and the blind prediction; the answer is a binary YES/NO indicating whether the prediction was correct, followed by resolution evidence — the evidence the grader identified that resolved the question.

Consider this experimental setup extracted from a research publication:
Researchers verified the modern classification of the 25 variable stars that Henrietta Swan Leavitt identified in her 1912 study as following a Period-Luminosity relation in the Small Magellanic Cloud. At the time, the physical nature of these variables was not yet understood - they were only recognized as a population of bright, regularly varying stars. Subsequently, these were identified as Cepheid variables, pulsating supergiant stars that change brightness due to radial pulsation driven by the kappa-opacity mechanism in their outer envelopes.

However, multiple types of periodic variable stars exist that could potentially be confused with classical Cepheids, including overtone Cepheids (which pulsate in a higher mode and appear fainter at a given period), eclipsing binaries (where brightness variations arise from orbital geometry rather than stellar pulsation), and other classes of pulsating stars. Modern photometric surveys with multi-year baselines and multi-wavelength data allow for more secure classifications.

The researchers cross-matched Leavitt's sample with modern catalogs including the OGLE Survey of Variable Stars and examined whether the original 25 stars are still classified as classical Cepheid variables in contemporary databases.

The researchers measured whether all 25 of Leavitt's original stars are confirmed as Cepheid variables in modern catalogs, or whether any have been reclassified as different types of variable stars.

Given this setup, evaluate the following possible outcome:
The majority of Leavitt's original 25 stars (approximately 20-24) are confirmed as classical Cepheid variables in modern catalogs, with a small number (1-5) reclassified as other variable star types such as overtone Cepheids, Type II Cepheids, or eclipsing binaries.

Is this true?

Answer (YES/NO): NO